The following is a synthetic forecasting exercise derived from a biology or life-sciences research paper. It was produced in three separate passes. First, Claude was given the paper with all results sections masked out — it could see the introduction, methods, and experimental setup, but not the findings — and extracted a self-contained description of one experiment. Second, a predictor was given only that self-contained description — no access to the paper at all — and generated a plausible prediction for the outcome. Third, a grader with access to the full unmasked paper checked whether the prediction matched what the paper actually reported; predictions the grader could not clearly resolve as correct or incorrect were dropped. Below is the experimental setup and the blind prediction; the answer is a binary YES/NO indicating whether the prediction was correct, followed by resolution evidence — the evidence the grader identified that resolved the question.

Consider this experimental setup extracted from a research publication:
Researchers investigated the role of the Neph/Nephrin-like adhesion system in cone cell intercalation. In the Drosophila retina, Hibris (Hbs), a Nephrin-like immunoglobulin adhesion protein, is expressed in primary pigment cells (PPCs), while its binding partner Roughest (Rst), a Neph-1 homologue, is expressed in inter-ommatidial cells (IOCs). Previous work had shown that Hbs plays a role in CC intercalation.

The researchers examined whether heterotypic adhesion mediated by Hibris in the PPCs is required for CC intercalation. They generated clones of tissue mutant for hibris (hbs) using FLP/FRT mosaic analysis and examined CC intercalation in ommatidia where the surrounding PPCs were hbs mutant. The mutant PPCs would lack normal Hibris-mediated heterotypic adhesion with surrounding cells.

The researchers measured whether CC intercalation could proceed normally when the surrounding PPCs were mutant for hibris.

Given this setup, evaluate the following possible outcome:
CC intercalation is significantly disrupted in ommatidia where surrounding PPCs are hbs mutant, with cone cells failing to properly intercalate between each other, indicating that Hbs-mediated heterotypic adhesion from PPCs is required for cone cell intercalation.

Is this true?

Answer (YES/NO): NO